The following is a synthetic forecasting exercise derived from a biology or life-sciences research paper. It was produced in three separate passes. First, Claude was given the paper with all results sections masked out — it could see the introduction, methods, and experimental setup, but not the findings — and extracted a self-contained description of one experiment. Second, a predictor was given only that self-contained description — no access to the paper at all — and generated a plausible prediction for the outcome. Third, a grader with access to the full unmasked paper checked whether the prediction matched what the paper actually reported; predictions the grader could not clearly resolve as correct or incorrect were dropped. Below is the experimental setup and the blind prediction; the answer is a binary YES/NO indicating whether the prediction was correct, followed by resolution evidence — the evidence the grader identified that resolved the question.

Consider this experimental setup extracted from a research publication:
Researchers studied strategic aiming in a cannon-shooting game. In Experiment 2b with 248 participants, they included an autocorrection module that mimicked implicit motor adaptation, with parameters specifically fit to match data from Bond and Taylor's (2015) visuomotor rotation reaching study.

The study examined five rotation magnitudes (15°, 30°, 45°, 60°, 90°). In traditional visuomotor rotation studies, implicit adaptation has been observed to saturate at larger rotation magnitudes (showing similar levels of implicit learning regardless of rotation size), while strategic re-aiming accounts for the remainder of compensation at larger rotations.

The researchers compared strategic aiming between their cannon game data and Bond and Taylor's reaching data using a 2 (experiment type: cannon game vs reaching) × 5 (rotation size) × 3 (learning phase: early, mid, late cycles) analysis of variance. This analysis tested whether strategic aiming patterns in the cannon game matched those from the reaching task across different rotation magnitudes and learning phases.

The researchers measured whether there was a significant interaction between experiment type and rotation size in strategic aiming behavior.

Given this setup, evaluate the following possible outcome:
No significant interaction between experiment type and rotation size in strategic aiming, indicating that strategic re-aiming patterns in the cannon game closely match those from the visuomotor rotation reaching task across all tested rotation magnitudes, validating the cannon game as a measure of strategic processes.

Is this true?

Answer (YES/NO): YES